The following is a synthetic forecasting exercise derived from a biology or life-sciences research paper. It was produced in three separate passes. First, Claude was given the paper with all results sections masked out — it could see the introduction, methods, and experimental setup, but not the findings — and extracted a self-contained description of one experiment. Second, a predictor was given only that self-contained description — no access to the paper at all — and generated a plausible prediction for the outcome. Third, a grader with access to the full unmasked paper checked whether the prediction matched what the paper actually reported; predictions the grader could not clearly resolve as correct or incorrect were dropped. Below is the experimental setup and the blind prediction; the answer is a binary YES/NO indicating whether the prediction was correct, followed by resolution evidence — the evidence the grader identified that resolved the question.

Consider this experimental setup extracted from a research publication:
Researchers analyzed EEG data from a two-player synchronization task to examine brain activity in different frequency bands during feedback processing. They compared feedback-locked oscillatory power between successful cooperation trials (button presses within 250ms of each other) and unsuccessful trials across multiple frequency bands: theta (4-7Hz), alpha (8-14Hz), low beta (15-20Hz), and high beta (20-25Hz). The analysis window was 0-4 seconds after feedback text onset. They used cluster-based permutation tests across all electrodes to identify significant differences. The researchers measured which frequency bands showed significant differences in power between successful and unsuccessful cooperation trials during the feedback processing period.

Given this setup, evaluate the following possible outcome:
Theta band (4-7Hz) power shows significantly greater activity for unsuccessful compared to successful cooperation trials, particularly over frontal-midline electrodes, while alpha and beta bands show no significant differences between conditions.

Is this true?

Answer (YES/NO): NO